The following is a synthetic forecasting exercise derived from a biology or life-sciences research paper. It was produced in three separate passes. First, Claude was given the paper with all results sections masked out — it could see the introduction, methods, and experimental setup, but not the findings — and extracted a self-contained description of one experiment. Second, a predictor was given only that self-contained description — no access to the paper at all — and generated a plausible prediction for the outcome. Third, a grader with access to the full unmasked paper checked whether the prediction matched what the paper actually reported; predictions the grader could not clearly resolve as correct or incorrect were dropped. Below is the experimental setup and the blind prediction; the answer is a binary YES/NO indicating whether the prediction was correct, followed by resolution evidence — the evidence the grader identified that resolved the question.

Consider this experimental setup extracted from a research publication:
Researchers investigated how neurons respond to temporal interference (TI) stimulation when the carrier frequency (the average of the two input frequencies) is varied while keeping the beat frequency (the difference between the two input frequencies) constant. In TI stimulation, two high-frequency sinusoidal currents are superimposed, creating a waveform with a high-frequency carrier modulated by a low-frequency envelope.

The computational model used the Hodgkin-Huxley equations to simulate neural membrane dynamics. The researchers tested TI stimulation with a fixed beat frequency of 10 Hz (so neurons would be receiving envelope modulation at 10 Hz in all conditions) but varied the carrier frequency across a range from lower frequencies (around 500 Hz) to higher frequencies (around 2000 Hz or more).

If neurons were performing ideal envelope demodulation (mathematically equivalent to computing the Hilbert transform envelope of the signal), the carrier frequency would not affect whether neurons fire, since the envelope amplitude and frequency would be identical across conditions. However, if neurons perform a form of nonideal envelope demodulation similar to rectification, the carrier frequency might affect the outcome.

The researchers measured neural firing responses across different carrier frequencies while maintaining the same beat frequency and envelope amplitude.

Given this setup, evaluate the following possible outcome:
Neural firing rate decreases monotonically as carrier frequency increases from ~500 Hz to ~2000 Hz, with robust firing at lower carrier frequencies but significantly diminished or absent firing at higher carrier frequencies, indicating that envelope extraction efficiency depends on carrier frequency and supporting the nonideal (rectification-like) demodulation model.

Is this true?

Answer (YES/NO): NO